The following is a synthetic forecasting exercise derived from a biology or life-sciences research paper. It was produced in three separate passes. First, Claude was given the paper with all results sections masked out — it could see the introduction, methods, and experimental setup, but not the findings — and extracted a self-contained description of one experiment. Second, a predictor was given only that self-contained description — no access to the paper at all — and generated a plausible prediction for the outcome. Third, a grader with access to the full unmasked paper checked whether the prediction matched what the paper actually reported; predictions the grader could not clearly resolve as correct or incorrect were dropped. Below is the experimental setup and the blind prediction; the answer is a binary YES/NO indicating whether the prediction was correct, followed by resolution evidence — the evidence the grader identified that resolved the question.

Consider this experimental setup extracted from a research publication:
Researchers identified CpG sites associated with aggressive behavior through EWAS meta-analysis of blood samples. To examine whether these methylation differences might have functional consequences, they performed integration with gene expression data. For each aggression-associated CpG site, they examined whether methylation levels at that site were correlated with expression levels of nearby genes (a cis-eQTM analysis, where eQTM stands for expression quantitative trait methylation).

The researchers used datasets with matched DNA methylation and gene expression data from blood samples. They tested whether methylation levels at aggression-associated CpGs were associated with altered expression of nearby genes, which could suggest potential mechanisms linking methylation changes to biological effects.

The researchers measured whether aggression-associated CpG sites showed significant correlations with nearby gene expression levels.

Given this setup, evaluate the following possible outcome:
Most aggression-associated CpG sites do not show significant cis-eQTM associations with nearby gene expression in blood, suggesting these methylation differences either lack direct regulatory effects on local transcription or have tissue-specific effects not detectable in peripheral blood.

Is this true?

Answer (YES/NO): NO